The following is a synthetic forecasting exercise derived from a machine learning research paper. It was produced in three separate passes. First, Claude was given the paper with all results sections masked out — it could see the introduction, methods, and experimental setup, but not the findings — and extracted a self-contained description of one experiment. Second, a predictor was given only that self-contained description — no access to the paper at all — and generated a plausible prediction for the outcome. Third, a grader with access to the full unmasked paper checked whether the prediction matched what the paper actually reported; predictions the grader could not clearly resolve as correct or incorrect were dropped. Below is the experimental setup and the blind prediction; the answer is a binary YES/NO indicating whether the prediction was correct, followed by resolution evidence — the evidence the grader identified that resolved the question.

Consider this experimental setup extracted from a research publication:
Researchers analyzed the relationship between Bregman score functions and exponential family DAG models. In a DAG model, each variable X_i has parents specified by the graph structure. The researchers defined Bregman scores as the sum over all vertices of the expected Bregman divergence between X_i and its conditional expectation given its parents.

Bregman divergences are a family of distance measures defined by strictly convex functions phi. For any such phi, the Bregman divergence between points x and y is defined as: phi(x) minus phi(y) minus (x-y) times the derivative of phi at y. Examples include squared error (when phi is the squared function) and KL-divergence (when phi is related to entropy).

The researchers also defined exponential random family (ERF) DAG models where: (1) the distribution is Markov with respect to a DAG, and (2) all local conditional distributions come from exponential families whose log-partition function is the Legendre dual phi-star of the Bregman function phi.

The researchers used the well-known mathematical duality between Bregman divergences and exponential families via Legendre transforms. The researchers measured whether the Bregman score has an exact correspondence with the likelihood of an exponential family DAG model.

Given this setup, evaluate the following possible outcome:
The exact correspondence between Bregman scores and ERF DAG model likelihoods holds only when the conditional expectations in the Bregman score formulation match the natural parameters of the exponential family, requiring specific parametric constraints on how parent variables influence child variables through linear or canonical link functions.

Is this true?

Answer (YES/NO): NO